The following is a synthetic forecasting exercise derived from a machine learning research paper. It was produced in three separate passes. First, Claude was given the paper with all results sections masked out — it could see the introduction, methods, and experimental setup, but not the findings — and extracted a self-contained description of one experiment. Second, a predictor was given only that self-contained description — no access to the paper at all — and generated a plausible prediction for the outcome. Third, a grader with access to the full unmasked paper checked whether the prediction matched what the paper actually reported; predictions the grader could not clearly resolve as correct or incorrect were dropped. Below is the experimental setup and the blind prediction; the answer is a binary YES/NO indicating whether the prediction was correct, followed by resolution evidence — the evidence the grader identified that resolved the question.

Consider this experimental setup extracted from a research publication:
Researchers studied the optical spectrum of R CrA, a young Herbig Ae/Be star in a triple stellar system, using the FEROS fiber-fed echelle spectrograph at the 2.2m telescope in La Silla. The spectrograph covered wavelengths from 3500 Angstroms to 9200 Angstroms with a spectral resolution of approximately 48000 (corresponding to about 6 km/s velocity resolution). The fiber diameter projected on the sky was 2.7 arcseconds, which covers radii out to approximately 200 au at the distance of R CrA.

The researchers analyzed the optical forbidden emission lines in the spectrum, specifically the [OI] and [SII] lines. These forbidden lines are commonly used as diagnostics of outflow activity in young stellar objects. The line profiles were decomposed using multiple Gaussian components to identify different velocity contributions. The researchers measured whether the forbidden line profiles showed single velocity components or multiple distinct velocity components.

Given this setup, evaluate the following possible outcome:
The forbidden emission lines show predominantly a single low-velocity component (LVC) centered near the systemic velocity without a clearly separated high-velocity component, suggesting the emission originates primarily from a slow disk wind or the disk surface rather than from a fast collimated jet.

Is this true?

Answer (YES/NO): NO